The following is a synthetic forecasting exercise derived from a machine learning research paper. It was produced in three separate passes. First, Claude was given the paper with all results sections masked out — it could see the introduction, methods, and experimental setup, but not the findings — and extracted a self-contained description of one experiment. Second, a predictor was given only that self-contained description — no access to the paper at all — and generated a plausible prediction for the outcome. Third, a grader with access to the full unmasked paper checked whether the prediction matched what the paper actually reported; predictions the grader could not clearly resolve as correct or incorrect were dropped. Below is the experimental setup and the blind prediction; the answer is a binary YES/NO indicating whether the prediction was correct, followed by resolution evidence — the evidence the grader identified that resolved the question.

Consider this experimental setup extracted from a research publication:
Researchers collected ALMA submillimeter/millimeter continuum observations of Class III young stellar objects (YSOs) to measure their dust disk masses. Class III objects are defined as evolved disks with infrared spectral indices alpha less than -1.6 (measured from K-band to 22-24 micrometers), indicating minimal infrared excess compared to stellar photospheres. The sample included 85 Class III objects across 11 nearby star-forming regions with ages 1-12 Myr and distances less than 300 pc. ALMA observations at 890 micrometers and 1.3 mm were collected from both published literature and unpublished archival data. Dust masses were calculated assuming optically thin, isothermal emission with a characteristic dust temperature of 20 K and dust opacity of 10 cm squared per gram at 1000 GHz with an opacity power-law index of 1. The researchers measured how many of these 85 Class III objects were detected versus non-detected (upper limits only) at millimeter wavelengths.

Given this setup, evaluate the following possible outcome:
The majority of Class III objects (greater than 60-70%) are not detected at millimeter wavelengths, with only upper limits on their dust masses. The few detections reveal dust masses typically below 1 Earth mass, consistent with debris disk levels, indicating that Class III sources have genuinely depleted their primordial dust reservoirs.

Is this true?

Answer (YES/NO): NO